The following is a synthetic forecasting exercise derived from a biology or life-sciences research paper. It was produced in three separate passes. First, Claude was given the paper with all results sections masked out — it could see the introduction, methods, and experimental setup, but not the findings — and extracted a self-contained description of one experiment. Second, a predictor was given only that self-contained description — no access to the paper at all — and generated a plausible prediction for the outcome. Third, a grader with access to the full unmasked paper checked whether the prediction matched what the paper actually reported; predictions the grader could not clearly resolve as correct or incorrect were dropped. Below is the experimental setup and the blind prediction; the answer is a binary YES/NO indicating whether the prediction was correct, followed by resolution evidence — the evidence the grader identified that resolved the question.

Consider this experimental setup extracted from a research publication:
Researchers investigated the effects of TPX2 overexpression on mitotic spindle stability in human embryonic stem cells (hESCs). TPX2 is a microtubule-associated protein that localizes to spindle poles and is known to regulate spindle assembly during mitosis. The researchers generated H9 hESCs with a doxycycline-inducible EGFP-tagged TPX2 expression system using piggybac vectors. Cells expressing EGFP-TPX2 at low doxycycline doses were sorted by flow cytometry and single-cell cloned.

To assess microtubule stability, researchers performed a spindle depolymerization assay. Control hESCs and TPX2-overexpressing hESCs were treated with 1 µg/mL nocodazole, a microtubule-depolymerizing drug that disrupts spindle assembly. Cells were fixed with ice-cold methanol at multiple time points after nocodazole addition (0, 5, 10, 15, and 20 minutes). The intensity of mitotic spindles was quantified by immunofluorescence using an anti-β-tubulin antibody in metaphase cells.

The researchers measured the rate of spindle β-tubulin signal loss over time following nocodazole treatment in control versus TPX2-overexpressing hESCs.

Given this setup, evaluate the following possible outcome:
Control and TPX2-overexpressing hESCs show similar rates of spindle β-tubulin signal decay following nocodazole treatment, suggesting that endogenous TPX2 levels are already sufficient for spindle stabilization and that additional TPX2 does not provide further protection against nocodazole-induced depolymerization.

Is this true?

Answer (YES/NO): NO